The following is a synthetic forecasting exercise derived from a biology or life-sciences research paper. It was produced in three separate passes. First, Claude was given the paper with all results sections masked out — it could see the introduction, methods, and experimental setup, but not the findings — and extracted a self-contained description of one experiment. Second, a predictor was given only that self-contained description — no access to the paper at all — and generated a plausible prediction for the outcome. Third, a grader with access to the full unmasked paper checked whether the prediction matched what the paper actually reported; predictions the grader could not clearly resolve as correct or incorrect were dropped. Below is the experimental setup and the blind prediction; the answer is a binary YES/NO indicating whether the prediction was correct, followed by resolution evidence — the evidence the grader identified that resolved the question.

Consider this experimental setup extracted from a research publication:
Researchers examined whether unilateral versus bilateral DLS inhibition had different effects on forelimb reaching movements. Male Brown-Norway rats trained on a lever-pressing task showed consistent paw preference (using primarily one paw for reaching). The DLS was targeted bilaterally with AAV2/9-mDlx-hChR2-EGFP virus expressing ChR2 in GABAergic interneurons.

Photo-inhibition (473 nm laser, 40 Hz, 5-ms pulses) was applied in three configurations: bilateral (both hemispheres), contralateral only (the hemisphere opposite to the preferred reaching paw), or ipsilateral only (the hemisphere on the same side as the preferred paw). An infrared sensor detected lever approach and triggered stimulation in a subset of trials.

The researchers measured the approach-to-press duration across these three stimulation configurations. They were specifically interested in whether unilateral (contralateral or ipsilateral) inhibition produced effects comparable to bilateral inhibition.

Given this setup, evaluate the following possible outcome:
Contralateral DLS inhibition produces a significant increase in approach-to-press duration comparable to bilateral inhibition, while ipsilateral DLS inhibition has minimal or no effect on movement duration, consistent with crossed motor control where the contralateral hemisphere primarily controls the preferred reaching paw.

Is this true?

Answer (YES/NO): NO